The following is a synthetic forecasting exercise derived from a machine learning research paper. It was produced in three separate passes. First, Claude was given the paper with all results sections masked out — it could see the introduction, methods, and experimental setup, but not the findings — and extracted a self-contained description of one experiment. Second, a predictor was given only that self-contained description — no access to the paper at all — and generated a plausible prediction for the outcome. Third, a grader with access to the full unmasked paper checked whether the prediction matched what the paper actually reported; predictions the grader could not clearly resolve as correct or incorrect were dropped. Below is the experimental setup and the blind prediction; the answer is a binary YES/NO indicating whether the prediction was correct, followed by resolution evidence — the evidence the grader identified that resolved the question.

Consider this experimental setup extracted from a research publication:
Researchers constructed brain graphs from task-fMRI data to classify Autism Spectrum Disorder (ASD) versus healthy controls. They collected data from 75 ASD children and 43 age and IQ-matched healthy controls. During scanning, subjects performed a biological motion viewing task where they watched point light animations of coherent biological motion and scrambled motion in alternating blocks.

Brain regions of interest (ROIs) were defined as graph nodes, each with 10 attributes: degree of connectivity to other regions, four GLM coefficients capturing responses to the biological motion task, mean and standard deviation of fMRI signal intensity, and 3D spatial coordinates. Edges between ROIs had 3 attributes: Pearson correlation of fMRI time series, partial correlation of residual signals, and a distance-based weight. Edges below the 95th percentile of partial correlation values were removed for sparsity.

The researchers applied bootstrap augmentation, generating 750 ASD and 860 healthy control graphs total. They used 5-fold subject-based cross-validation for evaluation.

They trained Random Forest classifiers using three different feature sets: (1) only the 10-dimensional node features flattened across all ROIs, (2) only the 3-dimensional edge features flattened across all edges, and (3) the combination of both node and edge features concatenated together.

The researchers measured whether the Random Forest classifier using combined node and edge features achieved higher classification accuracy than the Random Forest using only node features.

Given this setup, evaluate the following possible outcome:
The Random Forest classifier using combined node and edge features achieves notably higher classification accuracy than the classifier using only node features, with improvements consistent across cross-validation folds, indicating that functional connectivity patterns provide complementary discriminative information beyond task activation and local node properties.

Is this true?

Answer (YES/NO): NO